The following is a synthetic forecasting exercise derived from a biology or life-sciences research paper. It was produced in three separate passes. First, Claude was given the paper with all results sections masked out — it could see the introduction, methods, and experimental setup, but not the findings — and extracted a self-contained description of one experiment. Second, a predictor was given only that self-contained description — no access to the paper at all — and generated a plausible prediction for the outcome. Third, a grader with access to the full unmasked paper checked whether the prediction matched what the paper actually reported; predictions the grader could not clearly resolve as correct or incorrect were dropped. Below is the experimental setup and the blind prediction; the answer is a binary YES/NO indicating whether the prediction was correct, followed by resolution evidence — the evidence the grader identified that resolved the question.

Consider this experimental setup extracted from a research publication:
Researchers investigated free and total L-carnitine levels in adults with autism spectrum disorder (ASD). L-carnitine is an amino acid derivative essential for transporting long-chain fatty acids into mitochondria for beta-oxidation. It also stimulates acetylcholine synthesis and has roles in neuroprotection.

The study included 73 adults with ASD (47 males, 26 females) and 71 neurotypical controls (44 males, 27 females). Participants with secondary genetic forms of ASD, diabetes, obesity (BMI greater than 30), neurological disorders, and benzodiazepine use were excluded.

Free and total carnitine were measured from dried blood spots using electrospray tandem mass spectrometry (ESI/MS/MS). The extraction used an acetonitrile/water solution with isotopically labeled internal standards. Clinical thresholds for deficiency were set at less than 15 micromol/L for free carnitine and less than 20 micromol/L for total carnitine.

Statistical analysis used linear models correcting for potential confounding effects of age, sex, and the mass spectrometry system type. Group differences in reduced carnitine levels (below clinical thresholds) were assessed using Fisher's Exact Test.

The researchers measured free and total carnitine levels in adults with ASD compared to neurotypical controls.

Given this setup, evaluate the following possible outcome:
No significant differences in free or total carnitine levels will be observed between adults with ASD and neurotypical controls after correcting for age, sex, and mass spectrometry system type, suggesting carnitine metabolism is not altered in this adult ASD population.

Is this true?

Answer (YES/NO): YES